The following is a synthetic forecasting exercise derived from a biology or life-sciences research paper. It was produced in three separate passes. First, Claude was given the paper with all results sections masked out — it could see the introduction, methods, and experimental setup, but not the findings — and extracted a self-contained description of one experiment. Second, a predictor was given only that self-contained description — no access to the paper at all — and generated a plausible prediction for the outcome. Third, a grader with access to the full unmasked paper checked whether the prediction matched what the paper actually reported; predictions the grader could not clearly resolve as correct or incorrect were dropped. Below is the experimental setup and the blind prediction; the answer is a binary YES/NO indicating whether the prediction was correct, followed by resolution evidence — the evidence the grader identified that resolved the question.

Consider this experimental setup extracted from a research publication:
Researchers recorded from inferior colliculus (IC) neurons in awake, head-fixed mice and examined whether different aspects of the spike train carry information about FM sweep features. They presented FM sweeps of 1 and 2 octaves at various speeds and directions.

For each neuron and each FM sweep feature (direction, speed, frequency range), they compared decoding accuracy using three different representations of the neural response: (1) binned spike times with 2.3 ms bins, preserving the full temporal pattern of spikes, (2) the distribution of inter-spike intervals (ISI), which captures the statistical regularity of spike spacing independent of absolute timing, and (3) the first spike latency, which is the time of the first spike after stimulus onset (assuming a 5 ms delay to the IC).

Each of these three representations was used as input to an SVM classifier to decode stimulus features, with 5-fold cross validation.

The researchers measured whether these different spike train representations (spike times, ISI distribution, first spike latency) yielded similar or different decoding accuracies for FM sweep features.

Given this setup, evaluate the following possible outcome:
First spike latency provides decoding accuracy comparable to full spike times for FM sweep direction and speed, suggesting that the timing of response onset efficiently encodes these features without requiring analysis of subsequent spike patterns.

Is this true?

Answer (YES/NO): YES